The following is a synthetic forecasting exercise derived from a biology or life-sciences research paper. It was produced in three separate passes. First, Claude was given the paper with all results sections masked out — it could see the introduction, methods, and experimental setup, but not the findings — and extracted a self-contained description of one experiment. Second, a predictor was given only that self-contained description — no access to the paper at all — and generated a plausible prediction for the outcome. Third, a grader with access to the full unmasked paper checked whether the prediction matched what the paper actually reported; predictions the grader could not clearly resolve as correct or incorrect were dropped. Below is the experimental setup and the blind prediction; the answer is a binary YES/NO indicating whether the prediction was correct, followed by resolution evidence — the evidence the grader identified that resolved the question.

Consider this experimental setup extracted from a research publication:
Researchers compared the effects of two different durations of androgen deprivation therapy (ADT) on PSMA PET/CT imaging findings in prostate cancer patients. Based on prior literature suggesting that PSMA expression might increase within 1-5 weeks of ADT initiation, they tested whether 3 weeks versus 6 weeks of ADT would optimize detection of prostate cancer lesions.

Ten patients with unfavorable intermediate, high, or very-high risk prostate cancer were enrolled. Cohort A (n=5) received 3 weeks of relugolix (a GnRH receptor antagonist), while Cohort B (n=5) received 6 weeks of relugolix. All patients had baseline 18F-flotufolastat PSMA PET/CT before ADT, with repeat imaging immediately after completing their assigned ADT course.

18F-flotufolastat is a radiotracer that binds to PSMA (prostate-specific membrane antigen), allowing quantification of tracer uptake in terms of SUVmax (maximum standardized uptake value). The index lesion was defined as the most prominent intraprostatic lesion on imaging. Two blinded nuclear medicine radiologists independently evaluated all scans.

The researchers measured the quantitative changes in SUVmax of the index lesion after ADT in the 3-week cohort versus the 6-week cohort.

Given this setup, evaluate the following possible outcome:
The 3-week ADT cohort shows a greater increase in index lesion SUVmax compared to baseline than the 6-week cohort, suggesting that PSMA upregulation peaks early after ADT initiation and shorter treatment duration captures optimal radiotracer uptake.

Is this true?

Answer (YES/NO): NO